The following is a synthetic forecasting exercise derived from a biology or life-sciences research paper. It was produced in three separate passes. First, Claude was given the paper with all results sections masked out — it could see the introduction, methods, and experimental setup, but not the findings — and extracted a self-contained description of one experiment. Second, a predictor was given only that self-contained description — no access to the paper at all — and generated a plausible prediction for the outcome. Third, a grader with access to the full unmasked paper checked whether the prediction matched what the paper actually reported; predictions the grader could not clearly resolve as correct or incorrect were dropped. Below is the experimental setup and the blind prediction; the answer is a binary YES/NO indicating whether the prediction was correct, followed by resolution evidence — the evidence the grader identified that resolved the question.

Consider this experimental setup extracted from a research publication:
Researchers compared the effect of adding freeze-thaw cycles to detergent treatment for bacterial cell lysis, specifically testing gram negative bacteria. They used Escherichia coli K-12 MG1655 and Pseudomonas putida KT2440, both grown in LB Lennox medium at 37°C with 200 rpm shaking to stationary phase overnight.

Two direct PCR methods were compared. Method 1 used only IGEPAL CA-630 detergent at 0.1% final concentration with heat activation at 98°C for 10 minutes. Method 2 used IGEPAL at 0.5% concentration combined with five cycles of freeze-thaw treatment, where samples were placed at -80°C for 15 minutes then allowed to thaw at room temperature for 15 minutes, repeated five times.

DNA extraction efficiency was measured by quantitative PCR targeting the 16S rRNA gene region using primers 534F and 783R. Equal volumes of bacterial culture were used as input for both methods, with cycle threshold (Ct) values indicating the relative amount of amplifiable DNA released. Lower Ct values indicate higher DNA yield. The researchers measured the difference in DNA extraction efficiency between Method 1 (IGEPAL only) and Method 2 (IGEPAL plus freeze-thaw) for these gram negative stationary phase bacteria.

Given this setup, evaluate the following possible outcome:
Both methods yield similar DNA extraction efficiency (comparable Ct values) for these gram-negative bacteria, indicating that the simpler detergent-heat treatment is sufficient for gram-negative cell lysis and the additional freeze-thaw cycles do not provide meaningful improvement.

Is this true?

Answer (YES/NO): YES